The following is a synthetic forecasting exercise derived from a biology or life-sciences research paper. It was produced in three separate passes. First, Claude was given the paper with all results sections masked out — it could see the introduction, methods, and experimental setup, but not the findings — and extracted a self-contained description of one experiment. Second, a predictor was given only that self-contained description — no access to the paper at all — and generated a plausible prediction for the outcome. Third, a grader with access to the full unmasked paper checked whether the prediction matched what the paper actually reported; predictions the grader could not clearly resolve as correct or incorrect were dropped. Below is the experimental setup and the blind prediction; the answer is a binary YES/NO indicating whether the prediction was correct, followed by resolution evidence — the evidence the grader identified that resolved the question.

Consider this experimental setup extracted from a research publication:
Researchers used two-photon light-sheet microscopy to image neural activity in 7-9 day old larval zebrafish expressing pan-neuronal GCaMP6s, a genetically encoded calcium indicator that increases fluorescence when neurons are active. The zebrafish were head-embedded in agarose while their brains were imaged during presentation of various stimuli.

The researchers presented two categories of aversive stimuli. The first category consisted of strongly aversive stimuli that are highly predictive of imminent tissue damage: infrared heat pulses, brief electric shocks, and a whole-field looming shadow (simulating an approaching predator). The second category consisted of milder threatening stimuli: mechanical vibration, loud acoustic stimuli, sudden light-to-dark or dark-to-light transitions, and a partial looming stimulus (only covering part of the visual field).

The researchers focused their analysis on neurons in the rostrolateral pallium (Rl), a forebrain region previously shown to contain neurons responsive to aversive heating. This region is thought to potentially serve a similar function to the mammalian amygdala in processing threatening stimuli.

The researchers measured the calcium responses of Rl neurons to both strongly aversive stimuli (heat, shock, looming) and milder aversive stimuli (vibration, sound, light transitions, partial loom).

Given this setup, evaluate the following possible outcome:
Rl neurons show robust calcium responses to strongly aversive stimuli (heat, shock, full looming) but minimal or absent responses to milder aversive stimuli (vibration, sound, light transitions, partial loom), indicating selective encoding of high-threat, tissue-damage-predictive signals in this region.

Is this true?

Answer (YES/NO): YES